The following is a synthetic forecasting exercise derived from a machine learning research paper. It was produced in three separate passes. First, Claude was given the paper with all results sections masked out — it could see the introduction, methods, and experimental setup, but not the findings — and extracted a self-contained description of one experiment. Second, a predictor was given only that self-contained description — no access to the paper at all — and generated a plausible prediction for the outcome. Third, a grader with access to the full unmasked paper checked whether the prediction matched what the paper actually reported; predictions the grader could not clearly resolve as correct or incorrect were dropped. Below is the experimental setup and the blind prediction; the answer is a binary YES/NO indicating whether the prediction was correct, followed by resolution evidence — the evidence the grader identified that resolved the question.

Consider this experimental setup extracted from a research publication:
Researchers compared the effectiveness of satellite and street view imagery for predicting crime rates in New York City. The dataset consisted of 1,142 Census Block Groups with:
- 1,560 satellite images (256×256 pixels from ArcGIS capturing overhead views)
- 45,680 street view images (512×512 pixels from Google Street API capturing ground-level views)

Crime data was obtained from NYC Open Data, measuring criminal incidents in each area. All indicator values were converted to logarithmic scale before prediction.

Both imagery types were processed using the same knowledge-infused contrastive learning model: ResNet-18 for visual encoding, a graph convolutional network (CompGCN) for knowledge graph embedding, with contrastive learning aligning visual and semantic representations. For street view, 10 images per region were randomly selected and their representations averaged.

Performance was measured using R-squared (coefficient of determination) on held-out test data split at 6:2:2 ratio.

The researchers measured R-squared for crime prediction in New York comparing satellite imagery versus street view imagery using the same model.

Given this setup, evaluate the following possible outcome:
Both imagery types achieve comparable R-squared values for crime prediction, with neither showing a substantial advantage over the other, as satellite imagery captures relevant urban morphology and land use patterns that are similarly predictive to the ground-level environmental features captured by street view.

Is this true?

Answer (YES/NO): YES